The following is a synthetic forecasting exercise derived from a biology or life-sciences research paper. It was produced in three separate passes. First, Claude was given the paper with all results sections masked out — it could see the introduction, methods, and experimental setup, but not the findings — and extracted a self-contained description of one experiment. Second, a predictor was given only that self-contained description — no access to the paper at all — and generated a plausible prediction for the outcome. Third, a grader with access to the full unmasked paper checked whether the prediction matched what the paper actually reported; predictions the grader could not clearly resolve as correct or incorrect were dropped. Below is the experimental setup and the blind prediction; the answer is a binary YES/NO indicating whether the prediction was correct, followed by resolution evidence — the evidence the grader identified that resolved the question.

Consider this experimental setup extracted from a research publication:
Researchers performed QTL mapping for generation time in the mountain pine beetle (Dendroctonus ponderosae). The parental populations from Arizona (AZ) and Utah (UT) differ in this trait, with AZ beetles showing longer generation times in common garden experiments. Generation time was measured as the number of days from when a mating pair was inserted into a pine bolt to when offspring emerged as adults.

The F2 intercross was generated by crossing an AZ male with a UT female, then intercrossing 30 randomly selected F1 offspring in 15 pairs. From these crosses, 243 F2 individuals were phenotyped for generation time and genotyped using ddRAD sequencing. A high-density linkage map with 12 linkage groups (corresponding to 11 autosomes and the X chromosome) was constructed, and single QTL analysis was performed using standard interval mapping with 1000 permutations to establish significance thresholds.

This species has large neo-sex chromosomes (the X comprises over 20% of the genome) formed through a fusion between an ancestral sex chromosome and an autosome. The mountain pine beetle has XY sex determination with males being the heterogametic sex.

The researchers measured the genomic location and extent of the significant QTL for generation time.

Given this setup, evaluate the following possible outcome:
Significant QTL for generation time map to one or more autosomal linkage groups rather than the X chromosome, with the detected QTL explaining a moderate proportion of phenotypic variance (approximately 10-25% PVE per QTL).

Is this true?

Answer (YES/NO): NO